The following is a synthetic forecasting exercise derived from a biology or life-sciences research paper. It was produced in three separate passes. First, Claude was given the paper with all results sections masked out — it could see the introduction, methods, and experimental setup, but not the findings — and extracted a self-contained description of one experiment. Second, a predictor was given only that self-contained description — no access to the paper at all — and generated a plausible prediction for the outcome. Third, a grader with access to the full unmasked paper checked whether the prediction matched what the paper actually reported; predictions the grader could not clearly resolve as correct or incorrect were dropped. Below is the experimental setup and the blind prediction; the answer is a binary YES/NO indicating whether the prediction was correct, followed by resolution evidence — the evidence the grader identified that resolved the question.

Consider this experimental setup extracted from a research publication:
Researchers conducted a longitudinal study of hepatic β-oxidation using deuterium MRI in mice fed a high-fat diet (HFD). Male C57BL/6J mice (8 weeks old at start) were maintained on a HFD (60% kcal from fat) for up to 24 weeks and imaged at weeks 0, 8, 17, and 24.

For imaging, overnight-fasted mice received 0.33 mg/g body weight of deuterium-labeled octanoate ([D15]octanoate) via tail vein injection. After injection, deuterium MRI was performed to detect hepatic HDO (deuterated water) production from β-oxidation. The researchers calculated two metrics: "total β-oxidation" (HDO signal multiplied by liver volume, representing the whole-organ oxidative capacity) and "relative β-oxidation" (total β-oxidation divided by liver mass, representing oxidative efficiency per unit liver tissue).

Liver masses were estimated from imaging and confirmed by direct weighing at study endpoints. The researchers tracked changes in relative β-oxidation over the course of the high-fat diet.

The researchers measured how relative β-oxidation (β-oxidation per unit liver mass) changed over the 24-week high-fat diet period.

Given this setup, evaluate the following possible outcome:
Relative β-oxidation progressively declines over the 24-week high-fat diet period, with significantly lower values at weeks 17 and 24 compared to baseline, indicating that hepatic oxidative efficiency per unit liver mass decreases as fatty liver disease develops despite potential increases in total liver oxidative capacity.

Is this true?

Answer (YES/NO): YES